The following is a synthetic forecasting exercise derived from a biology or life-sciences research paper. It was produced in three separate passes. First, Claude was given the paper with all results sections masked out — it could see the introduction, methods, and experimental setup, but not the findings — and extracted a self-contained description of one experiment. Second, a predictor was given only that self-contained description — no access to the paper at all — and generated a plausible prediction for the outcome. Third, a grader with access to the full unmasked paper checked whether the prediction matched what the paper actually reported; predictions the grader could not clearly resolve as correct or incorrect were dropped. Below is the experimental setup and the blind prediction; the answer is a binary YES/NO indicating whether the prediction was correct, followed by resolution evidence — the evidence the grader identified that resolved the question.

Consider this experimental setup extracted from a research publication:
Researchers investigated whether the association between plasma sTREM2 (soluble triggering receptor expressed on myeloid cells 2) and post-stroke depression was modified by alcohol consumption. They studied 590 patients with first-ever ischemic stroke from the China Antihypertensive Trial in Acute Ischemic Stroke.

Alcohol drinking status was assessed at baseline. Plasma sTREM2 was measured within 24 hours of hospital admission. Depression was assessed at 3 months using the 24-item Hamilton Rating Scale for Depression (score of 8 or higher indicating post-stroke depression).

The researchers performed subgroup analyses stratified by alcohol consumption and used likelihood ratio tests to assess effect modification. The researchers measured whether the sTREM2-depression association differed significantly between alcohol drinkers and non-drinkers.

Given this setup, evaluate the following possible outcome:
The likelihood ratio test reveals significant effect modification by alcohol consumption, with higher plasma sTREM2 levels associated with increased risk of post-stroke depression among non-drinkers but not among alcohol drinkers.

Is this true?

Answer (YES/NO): NO